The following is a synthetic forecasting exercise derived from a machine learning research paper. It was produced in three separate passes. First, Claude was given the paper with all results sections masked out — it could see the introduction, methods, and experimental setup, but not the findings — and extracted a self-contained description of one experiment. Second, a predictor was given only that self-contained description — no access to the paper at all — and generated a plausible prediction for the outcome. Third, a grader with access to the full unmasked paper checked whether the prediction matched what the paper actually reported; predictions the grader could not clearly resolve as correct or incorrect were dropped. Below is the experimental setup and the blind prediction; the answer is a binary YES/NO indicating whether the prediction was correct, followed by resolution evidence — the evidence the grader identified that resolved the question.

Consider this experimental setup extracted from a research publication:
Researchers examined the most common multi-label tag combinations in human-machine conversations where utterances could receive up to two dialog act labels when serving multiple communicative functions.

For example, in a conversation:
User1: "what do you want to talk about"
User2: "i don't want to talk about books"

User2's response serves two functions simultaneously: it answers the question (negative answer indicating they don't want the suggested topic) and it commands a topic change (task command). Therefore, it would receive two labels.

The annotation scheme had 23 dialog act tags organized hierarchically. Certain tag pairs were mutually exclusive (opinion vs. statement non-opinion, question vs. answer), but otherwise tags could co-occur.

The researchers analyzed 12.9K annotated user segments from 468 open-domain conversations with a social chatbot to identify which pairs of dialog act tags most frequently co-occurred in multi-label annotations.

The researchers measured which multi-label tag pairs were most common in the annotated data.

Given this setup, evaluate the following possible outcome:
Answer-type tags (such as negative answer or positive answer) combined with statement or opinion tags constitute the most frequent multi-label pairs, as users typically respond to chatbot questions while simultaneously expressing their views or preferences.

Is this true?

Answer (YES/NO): NO